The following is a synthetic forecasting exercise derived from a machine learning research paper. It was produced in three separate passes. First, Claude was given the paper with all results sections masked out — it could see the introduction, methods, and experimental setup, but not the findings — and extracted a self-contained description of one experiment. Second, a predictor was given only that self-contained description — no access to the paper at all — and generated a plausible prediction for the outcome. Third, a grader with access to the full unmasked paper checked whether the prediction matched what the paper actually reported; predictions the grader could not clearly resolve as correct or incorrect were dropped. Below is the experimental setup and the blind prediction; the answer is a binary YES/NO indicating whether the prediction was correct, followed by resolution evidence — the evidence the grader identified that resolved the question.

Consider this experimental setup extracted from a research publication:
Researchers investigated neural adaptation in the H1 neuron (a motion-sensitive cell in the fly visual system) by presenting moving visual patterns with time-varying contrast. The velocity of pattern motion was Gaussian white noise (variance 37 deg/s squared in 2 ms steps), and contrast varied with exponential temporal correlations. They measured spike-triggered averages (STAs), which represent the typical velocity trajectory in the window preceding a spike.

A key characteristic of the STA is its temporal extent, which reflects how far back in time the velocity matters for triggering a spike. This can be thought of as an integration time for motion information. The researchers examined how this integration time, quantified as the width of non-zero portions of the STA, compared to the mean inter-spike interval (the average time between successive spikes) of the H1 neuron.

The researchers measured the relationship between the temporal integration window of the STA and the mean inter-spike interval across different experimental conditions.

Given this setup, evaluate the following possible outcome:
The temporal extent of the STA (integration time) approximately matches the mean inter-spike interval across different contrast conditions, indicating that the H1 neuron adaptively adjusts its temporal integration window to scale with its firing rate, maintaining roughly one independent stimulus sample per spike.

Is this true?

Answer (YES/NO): YES